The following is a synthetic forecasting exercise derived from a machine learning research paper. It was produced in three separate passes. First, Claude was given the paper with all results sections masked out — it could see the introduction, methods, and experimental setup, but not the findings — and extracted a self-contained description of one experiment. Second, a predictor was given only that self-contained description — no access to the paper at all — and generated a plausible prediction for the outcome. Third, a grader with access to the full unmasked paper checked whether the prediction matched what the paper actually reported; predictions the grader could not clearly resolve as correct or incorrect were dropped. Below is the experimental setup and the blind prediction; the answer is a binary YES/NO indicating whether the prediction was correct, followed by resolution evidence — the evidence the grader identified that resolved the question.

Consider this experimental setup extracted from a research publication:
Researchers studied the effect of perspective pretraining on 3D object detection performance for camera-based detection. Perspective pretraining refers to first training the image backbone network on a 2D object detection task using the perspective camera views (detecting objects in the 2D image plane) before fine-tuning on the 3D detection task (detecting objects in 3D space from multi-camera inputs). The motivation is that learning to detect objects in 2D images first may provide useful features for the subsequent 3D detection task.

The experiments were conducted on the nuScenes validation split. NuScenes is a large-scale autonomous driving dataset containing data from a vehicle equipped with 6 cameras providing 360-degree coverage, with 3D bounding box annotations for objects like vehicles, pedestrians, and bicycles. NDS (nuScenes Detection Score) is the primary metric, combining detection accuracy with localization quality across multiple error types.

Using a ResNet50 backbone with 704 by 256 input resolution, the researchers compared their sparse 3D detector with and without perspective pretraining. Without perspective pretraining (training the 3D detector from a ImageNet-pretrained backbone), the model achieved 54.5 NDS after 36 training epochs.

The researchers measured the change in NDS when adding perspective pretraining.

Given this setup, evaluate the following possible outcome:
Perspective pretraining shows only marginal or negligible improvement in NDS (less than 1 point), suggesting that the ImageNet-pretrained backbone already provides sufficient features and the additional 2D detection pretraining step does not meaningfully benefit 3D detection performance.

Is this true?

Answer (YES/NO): NO